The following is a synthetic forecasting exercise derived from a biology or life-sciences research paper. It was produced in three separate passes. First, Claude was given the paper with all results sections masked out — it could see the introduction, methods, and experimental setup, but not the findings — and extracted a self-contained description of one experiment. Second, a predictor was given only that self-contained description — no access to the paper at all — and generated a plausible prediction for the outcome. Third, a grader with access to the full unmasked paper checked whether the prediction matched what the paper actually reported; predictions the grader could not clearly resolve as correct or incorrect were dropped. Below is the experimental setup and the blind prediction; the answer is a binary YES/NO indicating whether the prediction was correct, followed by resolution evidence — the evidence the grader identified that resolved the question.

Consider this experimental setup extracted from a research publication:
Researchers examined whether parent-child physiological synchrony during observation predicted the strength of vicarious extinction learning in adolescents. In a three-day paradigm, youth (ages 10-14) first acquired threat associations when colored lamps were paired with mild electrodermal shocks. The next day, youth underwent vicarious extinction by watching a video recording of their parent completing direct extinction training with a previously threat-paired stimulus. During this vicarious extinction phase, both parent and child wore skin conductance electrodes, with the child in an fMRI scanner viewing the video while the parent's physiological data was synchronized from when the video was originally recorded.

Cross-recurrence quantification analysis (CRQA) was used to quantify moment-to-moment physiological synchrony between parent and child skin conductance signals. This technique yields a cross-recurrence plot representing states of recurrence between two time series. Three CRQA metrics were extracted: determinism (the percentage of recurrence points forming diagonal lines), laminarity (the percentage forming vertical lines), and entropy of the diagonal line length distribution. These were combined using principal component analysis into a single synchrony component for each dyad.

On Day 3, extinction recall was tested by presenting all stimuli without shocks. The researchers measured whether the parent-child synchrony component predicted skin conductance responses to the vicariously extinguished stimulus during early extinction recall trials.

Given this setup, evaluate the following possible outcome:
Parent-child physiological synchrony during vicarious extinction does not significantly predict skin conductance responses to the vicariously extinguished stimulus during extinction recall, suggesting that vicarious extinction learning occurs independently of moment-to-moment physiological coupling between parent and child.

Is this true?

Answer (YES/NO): YES